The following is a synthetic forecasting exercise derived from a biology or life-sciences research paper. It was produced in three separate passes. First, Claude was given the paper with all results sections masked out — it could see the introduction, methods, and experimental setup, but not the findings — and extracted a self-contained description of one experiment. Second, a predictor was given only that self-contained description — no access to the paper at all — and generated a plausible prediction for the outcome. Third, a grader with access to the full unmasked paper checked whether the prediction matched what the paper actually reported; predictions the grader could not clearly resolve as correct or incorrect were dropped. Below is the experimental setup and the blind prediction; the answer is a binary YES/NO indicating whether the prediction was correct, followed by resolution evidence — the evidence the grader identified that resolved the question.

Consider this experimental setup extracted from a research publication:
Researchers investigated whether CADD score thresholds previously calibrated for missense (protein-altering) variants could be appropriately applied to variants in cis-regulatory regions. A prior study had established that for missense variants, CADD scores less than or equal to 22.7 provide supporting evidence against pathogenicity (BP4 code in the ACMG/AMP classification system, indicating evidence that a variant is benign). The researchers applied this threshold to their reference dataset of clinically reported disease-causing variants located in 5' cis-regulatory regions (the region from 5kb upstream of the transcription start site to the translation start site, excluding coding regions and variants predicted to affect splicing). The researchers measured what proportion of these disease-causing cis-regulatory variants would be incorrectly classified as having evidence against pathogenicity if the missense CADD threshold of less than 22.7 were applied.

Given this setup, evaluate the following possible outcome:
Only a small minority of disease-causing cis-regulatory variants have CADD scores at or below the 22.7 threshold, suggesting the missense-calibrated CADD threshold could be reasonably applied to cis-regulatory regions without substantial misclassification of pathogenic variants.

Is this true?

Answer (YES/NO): NO